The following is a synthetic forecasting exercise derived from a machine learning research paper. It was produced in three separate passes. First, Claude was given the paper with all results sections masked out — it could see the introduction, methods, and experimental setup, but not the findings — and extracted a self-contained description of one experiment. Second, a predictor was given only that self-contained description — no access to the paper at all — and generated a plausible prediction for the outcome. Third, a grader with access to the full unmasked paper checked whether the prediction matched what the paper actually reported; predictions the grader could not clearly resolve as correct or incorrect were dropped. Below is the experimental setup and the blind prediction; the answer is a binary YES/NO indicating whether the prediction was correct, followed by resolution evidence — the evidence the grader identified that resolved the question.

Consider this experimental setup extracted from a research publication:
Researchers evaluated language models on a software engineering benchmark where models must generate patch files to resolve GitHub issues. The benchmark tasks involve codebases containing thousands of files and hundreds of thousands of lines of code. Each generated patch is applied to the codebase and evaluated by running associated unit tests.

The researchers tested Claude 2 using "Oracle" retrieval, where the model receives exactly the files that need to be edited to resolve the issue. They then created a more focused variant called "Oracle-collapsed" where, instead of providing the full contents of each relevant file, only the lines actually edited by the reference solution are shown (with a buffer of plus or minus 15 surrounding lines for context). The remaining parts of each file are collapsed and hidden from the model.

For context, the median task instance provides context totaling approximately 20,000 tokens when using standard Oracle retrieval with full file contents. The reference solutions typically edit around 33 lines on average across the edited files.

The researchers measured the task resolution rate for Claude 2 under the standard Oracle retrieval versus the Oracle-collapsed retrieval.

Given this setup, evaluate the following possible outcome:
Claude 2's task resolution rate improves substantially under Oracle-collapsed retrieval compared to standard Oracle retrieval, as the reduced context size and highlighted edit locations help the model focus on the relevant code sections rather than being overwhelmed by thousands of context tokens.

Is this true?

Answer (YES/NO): NO